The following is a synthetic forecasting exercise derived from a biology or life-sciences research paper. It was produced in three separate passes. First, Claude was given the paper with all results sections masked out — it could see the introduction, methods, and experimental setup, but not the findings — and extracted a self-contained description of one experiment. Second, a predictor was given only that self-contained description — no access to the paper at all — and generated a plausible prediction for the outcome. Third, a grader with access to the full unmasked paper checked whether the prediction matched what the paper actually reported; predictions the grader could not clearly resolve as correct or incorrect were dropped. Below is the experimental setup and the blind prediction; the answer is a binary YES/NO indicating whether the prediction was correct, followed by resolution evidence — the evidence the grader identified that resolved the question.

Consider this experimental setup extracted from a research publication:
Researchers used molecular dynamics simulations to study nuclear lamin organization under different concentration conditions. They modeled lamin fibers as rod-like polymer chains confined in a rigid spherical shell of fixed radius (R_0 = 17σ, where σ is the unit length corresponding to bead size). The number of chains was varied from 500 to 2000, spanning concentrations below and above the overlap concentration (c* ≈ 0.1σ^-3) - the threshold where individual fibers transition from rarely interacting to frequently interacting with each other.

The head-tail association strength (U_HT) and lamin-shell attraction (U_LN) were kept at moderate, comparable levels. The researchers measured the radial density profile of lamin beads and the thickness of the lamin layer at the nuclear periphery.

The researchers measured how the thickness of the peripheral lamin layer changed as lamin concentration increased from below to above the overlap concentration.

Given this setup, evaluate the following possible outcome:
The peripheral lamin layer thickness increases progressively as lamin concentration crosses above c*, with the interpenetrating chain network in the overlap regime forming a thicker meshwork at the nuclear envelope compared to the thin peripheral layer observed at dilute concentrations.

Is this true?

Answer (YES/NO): YES